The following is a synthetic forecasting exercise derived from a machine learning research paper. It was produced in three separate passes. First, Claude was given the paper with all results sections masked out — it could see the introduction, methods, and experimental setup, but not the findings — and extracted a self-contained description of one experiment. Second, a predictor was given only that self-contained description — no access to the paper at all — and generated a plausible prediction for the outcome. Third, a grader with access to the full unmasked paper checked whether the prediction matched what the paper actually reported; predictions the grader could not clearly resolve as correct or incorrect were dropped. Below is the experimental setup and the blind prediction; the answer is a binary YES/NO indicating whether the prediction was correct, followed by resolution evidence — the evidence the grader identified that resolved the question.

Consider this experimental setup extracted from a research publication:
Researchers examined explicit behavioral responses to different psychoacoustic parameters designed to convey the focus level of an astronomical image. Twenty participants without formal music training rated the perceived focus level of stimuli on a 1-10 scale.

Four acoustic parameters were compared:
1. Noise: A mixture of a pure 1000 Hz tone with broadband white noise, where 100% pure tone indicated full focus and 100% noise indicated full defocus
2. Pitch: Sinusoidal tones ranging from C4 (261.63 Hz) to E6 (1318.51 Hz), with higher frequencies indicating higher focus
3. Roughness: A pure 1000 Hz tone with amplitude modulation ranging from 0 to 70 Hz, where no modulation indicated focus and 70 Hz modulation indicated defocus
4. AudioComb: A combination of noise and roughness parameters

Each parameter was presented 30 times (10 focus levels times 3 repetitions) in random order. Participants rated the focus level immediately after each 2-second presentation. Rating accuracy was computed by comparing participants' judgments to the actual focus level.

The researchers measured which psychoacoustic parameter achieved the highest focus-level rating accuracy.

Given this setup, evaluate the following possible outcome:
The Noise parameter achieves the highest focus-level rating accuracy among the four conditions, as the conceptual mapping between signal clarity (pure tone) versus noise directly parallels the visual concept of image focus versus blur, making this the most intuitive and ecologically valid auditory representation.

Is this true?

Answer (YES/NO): NO